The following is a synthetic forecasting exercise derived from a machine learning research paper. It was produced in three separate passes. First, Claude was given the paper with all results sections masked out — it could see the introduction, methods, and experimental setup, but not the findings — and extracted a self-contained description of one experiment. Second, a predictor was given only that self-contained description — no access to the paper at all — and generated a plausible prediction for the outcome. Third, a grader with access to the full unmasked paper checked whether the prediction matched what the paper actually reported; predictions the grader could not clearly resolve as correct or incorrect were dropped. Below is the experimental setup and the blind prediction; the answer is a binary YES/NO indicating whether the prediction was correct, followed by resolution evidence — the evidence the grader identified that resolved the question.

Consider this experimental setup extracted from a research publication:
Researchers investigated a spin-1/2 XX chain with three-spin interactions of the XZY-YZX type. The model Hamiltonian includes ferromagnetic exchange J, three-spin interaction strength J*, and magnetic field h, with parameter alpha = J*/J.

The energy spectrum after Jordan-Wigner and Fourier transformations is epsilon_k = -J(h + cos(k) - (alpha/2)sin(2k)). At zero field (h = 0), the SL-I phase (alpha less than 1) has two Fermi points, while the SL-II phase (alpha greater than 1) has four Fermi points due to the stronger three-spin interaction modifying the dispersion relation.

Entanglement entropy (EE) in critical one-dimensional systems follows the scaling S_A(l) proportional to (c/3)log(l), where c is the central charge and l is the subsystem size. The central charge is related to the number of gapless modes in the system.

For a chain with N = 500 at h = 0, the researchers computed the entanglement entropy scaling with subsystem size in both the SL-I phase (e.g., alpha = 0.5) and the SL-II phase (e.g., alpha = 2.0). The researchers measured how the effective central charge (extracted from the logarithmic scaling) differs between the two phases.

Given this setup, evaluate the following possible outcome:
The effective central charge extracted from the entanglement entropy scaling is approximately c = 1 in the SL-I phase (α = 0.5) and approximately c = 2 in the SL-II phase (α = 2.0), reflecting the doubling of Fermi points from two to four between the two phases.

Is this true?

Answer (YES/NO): NO